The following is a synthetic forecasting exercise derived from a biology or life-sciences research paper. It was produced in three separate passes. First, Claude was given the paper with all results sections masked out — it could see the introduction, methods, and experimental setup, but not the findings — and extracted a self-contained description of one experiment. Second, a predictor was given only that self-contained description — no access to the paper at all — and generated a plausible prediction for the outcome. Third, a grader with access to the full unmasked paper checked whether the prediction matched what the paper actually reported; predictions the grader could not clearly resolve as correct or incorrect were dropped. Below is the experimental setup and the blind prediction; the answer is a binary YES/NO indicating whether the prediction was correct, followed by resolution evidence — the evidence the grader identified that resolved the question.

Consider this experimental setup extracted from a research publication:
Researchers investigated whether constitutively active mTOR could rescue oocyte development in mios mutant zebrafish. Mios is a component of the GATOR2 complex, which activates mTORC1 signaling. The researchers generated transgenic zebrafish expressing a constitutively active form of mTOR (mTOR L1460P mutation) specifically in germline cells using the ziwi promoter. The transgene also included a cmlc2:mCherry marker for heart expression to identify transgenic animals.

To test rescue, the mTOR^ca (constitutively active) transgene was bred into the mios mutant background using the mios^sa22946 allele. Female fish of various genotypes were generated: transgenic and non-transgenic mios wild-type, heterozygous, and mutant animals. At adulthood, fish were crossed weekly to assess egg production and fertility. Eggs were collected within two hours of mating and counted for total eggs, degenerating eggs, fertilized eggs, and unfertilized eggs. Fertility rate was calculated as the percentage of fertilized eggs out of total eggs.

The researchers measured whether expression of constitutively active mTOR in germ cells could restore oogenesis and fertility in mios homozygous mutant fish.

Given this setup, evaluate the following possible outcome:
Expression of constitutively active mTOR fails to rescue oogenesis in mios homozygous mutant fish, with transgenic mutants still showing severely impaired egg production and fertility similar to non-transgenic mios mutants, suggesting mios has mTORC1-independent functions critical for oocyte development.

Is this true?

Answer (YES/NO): NO